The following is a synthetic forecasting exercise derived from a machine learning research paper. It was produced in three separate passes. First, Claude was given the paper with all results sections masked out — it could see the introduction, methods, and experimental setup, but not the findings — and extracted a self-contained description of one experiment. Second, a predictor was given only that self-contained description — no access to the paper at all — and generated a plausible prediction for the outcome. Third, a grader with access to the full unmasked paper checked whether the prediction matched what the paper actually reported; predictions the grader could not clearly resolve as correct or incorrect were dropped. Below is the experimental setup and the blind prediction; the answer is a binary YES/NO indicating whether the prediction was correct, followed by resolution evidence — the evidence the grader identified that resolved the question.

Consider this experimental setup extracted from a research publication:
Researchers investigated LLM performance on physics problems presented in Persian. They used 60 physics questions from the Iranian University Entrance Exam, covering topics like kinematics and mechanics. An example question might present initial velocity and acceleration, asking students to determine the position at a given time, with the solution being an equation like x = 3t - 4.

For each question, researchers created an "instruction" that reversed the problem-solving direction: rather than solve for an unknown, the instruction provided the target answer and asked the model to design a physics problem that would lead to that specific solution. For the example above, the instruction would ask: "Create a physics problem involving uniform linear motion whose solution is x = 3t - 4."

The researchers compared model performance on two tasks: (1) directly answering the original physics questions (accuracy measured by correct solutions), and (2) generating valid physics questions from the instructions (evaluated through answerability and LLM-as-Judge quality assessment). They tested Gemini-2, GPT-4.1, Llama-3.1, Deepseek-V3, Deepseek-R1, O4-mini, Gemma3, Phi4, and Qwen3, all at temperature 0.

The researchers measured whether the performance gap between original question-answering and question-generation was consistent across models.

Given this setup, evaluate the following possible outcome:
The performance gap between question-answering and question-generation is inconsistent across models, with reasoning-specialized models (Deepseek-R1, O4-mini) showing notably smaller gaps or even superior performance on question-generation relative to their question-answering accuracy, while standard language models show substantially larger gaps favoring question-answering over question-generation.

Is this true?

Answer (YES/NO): YES